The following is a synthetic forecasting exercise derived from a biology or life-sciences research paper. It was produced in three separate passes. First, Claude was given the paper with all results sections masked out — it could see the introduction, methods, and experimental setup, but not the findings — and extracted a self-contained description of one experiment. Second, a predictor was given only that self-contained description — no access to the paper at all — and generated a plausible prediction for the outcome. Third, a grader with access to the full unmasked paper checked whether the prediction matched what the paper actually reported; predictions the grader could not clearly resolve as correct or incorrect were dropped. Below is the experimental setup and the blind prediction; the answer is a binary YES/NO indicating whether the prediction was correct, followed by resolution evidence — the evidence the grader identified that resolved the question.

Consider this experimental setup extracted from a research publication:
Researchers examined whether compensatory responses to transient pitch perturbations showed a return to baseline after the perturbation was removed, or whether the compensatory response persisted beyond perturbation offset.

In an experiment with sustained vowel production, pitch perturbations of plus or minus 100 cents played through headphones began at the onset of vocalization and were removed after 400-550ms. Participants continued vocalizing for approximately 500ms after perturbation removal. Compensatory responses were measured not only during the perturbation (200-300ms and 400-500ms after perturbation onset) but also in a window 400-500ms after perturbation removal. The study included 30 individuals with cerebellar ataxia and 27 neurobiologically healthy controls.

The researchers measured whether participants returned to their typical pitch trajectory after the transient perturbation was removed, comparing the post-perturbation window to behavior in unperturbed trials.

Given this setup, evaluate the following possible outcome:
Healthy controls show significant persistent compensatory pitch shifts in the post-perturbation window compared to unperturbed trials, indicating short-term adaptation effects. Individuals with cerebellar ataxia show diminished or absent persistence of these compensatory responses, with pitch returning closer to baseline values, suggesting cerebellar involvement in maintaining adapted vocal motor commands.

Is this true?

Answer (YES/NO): NO